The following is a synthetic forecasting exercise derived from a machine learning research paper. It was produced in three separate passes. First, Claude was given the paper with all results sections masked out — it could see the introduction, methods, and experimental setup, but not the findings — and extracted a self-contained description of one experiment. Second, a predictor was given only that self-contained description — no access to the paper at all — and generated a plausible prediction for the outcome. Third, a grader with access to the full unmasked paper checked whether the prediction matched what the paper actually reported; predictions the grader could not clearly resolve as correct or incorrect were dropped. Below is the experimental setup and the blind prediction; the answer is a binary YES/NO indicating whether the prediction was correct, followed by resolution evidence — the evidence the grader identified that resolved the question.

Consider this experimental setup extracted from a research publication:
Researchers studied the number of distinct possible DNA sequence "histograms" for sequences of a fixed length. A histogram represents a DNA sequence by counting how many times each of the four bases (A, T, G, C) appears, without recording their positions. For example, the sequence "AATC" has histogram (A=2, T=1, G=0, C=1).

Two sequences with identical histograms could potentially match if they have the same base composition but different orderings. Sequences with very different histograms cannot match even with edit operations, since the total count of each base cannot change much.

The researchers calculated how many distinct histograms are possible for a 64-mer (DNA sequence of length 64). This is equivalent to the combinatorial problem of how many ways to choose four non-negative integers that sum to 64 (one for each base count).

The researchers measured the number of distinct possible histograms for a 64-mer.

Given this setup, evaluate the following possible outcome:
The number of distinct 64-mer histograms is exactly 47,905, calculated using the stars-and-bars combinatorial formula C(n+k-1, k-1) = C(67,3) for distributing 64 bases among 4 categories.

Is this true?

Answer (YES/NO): YES